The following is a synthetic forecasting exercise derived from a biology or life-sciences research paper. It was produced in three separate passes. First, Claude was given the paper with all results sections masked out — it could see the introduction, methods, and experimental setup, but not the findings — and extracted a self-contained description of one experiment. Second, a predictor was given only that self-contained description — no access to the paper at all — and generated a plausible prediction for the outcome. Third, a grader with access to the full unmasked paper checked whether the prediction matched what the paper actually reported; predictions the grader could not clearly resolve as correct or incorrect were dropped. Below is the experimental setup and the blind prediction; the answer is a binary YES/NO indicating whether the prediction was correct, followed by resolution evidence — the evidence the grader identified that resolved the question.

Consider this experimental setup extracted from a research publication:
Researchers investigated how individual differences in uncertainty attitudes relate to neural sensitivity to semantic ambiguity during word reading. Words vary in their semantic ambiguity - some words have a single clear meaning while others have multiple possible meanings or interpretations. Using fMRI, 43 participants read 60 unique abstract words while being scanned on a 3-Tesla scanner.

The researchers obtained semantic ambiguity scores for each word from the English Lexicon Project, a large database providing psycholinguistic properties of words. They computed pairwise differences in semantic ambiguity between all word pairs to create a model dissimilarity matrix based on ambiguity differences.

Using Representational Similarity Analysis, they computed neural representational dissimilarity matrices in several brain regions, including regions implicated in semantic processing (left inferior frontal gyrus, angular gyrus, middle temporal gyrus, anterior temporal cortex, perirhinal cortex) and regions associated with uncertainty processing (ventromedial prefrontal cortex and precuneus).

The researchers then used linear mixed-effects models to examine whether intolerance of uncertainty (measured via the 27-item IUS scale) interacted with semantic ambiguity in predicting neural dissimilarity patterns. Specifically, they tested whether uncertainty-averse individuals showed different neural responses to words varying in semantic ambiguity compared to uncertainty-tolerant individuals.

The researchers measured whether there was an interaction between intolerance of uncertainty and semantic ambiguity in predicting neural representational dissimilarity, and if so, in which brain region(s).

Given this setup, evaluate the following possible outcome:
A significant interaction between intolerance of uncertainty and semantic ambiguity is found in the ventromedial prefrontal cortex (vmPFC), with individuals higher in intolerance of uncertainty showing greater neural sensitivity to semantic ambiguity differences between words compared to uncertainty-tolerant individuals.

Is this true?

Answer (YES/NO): YES